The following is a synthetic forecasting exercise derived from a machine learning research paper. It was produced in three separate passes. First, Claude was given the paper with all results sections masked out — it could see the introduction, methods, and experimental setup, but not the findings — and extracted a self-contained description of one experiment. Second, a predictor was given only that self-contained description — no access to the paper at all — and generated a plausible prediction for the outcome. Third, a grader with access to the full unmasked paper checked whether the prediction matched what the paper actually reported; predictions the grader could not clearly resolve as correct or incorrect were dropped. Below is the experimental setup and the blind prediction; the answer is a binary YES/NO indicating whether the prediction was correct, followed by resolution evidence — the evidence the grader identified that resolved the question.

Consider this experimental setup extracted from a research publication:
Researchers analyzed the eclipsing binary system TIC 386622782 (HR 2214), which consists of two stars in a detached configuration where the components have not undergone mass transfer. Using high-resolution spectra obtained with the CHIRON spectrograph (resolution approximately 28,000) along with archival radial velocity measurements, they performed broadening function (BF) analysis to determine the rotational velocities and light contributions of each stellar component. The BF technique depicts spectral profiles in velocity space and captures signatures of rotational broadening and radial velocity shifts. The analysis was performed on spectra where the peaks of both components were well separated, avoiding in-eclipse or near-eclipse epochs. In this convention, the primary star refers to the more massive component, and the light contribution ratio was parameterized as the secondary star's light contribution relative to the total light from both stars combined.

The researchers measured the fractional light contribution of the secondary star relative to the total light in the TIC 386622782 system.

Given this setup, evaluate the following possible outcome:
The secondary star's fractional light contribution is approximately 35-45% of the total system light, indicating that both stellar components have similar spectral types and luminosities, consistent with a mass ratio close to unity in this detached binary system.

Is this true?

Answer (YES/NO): NO